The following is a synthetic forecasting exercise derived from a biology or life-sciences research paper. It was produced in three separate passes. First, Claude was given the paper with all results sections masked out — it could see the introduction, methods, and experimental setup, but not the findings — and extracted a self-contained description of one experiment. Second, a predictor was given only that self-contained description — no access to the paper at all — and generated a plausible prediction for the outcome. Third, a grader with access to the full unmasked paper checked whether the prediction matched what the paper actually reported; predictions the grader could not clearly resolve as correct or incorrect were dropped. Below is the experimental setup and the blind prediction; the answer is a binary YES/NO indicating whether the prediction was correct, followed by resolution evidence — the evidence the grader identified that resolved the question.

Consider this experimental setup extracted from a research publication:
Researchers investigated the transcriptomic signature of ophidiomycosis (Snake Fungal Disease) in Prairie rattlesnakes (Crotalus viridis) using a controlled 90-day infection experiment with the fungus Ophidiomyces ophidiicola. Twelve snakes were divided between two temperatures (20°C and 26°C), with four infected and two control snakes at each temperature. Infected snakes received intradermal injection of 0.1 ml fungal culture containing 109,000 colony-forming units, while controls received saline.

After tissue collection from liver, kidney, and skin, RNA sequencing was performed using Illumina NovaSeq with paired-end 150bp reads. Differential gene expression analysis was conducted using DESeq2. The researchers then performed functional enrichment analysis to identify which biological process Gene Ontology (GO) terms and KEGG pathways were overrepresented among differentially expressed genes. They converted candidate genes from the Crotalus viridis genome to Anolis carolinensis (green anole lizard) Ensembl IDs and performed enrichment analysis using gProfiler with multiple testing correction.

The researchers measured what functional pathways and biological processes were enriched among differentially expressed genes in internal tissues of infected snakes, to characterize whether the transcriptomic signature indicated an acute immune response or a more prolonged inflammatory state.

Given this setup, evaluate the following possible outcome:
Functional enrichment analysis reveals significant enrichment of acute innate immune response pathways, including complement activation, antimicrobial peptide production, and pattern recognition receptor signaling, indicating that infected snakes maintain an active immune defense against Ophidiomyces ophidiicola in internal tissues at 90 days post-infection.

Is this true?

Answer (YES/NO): NO